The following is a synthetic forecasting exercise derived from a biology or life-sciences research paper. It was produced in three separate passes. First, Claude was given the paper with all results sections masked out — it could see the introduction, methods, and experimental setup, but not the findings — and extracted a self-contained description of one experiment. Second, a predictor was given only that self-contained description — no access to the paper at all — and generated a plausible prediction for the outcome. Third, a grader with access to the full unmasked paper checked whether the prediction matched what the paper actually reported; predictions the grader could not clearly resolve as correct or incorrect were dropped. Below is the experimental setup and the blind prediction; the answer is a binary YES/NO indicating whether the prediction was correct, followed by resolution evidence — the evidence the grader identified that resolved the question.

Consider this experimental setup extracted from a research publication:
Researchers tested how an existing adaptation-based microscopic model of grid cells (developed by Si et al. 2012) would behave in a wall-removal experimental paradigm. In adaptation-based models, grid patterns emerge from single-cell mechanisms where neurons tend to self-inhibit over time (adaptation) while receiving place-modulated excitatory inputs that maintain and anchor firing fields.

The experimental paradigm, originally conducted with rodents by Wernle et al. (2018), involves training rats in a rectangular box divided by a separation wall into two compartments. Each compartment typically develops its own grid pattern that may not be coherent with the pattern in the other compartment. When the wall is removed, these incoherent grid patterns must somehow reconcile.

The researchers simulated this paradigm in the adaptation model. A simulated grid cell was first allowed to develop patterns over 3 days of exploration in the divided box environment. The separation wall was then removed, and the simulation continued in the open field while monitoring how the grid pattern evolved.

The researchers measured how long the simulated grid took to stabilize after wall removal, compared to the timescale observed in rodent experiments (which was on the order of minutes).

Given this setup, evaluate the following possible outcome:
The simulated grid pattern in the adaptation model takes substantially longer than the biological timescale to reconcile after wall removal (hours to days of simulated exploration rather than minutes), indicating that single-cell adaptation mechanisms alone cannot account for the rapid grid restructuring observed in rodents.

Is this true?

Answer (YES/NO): YES